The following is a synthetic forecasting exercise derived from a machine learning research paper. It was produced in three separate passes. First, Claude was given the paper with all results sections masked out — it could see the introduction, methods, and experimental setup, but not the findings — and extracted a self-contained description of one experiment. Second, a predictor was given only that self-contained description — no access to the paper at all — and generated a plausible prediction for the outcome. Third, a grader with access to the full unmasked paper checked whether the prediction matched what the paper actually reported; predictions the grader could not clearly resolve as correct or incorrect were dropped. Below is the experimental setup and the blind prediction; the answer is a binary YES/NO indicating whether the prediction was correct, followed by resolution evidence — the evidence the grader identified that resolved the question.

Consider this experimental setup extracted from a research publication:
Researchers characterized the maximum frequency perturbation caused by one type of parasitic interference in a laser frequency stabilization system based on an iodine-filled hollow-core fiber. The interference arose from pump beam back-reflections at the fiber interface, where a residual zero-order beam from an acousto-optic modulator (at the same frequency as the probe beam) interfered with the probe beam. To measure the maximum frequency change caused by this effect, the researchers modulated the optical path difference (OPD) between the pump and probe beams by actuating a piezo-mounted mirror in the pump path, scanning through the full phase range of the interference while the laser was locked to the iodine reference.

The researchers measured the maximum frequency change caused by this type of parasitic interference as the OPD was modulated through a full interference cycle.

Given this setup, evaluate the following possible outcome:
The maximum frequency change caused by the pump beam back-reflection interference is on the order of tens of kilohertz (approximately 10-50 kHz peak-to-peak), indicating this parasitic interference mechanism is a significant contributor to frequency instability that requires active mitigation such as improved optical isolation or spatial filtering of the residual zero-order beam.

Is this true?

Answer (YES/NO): NO